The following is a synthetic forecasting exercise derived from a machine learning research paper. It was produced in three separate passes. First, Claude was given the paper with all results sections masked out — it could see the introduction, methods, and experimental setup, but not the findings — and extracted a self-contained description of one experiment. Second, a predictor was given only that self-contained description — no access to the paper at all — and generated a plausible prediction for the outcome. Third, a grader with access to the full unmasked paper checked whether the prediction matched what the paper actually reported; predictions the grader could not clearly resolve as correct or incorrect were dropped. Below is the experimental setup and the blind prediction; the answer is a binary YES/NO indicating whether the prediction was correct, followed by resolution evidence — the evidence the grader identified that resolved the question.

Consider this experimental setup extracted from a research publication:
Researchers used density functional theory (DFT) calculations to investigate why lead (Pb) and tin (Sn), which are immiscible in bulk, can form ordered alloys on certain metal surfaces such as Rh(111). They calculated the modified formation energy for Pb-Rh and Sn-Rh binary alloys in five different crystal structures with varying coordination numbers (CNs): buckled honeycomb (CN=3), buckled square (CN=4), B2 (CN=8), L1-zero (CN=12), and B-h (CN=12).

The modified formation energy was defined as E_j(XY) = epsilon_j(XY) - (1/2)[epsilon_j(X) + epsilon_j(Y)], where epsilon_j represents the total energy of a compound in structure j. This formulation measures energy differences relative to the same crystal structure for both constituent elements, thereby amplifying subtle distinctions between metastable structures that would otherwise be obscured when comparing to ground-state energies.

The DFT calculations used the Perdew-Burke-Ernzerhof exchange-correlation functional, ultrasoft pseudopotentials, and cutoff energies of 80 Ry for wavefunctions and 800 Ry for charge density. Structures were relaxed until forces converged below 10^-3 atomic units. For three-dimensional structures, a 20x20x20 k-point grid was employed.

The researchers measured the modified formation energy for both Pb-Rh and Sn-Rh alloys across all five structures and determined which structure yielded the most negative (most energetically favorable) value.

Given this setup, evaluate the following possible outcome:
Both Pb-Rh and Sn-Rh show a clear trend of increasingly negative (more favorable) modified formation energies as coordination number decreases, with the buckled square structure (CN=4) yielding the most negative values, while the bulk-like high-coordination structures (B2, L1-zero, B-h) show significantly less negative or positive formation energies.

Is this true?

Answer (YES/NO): NO